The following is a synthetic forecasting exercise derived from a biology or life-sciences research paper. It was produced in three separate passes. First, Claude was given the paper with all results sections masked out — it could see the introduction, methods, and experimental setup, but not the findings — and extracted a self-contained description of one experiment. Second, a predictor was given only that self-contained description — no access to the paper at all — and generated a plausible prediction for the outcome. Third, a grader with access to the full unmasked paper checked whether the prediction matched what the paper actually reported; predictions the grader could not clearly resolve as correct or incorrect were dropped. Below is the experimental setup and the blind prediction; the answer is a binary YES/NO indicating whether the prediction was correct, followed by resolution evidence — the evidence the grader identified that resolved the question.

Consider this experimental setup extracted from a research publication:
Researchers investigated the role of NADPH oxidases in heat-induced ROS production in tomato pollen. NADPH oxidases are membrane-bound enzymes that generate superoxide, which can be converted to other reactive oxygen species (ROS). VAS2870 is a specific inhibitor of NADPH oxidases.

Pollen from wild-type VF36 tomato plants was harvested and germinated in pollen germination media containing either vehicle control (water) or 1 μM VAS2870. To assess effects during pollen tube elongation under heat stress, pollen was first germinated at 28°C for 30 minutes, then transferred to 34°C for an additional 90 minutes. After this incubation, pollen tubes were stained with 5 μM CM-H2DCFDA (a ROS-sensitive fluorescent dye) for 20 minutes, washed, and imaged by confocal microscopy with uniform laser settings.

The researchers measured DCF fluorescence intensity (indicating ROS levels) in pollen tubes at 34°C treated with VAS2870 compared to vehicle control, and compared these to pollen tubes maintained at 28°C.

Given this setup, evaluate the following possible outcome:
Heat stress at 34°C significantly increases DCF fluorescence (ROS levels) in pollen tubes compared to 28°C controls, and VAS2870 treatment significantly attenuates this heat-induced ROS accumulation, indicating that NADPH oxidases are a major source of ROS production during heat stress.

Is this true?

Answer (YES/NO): YES